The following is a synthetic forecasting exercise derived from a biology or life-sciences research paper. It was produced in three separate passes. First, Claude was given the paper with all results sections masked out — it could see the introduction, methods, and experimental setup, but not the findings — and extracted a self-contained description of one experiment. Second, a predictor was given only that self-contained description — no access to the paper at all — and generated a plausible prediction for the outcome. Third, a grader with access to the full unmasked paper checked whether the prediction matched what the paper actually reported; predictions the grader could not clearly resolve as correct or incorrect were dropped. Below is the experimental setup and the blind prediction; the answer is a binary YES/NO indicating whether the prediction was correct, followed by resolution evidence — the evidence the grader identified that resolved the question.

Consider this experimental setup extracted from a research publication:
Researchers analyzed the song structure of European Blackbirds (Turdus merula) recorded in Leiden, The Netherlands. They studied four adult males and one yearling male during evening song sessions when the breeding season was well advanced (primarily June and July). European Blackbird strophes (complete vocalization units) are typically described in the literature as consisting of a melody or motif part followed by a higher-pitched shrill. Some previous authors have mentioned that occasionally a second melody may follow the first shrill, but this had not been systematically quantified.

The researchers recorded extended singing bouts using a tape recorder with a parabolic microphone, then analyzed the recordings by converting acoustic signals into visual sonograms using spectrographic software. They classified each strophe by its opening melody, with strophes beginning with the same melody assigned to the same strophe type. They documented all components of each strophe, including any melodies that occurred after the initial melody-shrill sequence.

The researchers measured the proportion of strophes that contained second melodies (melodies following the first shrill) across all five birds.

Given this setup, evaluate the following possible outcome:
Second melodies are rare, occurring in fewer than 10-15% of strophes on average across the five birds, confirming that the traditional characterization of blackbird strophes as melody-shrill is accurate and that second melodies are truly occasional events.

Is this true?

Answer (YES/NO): NO